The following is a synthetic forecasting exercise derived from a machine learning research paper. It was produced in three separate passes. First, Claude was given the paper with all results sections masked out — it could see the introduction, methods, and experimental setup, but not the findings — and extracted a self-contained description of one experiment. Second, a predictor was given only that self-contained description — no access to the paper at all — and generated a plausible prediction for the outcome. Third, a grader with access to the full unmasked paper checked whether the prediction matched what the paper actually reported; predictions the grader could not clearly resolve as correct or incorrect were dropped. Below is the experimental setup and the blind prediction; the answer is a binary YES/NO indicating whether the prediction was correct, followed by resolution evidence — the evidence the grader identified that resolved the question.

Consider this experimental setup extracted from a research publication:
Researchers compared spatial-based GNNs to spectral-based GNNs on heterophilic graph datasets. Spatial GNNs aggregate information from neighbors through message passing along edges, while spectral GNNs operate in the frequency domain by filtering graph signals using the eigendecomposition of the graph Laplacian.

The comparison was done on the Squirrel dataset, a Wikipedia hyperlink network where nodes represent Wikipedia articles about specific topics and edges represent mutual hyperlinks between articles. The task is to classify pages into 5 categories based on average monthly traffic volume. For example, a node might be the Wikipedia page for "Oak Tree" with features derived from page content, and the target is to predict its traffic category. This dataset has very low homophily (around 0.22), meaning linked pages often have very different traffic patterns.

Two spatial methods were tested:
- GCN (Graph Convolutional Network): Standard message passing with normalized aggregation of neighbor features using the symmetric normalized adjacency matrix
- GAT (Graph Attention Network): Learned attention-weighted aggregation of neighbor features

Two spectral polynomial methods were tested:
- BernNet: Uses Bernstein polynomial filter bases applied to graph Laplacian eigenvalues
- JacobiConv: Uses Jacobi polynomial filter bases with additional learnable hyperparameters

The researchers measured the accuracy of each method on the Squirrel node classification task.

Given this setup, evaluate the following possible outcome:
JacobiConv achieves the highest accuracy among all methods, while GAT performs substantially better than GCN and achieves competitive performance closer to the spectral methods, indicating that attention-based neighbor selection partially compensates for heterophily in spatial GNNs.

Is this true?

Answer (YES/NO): NO